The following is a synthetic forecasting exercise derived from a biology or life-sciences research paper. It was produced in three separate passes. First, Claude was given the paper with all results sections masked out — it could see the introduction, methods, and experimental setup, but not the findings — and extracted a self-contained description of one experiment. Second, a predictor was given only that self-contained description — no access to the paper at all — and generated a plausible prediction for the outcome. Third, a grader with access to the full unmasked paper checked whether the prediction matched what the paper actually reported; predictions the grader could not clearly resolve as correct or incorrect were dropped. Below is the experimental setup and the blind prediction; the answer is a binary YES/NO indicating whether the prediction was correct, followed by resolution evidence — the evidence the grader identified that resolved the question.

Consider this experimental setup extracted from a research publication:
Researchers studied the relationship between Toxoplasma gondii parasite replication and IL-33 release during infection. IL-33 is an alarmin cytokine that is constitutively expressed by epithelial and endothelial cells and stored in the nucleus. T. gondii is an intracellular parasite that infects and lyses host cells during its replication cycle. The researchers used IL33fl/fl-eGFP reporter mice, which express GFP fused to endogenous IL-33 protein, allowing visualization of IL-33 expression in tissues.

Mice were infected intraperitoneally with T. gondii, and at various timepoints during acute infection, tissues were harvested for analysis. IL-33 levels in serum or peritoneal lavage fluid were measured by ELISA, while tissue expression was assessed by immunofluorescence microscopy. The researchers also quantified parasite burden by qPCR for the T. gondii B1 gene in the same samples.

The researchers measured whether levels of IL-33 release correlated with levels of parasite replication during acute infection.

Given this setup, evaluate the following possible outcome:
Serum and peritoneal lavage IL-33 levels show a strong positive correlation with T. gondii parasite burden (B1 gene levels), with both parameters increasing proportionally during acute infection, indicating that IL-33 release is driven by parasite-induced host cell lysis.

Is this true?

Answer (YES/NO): YES